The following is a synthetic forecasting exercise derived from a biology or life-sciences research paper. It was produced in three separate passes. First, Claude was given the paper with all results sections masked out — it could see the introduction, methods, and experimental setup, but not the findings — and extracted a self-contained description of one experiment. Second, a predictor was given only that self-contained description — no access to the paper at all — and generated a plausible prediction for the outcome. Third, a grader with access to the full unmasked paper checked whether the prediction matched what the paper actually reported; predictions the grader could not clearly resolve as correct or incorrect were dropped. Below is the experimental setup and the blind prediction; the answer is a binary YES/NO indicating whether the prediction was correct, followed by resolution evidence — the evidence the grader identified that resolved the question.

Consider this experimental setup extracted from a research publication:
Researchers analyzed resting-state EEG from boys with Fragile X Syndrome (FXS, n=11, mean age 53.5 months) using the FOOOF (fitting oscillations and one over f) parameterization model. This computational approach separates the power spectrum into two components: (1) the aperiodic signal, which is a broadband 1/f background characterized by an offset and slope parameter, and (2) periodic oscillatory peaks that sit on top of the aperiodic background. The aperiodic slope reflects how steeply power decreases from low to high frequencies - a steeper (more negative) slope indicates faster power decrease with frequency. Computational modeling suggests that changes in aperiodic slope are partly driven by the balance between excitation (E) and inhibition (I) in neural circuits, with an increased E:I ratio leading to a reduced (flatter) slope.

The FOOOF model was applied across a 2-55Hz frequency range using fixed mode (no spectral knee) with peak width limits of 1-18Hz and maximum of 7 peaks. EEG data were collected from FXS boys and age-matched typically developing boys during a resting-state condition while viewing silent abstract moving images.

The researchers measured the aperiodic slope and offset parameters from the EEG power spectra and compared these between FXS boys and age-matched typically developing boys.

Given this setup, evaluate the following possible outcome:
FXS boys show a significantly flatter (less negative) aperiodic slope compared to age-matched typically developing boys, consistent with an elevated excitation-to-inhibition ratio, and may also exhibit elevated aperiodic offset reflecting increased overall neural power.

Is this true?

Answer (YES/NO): NO